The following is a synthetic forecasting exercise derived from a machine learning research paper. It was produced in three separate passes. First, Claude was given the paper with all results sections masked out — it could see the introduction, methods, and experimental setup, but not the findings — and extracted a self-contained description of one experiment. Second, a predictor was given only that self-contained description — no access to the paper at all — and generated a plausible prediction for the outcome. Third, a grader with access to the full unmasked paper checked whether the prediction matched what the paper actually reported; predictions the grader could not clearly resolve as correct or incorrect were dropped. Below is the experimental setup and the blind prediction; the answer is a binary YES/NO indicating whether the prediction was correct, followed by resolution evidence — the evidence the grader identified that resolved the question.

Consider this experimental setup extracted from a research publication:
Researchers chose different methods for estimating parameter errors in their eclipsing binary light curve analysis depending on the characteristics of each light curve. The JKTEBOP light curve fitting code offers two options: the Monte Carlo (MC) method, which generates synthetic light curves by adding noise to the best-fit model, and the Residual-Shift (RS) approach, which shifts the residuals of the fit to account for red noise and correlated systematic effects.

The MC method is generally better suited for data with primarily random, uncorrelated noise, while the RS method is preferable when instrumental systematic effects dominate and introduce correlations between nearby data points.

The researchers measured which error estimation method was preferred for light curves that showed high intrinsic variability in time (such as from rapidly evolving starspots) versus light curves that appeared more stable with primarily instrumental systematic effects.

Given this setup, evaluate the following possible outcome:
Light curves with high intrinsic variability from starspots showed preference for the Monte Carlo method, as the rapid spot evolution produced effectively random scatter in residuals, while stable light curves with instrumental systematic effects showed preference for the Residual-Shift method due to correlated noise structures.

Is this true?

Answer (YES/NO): YES